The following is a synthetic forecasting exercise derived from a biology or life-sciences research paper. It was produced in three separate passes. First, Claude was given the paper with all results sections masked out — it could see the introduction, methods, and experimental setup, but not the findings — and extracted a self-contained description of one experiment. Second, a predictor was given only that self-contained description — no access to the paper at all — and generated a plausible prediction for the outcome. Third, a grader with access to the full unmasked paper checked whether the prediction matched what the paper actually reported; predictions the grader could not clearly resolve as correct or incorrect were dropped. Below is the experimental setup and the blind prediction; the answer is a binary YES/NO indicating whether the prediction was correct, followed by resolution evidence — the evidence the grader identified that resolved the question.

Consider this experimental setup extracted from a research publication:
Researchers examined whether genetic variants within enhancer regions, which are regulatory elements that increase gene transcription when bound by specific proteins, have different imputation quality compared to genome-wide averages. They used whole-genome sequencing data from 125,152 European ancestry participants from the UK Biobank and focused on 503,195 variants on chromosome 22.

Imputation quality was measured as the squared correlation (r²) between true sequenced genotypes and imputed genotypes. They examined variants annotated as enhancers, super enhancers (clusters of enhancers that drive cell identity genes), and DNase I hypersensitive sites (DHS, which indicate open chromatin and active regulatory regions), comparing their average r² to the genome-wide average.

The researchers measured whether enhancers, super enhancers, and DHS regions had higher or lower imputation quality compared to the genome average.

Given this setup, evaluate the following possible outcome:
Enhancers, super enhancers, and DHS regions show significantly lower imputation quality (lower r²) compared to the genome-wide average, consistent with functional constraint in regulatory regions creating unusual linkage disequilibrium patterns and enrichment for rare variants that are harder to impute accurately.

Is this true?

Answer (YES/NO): YES